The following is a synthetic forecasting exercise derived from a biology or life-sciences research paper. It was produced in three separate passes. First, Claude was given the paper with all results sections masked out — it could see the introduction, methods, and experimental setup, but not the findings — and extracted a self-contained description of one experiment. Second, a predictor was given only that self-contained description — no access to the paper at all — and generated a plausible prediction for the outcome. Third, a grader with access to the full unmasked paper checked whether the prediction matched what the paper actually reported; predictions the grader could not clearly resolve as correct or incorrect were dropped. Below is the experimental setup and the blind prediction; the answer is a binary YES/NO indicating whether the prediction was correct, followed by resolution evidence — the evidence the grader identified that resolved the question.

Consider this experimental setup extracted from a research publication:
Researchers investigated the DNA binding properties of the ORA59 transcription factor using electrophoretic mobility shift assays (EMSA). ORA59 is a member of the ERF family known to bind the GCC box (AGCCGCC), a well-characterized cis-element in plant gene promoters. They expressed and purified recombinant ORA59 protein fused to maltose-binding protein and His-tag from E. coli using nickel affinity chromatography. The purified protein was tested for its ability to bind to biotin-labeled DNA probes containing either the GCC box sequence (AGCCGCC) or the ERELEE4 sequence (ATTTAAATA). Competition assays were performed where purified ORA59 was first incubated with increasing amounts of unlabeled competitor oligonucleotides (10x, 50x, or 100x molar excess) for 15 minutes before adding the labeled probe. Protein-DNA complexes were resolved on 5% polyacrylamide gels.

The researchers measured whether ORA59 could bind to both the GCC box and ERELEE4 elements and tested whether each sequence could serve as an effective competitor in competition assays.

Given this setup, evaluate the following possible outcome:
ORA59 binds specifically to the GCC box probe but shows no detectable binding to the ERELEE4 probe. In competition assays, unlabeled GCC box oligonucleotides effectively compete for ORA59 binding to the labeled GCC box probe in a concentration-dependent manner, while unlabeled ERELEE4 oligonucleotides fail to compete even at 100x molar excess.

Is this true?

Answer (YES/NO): NO